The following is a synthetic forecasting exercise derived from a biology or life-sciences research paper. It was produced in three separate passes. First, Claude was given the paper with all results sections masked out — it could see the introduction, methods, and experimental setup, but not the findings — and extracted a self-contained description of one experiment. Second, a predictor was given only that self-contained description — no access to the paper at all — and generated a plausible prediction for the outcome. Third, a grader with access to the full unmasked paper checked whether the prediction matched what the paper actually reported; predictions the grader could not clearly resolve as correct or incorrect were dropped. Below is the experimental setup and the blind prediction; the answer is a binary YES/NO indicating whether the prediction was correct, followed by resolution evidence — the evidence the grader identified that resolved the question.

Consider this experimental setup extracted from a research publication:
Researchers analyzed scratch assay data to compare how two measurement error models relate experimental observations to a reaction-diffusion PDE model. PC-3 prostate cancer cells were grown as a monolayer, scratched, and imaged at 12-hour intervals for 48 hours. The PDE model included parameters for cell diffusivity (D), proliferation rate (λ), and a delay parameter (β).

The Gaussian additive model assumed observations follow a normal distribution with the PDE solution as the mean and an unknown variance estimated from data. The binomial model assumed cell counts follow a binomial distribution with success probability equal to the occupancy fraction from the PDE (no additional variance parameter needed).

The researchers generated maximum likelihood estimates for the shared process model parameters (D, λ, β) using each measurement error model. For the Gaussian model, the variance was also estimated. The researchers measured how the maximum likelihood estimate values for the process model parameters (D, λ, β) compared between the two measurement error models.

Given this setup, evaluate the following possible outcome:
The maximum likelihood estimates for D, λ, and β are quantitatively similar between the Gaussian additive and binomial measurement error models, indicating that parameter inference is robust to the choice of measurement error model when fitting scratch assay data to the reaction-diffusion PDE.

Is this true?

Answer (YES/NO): YES